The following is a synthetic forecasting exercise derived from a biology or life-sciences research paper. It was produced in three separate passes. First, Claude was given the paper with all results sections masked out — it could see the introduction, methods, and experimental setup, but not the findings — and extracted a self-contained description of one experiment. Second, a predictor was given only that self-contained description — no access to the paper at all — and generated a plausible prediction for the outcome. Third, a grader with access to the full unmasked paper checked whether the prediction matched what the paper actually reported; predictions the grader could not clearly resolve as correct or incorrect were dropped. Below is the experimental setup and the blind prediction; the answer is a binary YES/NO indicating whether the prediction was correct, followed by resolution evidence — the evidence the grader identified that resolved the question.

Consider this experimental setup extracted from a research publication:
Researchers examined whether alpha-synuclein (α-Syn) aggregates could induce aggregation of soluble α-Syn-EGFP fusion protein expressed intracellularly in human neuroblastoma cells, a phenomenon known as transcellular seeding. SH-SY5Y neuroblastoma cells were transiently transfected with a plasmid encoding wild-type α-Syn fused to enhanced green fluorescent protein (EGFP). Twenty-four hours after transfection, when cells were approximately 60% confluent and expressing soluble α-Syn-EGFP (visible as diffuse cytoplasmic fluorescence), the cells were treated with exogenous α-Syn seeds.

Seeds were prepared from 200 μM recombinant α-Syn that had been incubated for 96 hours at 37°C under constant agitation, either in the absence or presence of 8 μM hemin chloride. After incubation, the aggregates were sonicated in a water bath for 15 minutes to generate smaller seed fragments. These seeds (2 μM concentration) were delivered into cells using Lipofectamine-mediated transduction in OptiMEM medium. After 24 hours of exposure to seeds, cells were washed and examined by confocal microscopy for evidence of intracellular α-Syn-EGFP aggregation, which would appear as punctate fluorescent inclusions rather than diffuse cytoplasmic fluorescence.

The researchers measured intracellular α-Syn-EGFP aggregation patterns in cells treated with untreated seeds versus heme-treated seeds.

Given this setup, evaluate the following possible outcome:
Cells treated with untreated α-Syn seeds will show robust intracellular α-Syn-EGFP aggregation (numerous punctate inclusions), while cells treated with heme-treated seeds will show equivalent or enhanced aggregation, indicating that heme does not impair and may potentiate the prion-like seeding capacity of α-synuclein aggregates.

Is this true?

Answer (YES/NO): NO